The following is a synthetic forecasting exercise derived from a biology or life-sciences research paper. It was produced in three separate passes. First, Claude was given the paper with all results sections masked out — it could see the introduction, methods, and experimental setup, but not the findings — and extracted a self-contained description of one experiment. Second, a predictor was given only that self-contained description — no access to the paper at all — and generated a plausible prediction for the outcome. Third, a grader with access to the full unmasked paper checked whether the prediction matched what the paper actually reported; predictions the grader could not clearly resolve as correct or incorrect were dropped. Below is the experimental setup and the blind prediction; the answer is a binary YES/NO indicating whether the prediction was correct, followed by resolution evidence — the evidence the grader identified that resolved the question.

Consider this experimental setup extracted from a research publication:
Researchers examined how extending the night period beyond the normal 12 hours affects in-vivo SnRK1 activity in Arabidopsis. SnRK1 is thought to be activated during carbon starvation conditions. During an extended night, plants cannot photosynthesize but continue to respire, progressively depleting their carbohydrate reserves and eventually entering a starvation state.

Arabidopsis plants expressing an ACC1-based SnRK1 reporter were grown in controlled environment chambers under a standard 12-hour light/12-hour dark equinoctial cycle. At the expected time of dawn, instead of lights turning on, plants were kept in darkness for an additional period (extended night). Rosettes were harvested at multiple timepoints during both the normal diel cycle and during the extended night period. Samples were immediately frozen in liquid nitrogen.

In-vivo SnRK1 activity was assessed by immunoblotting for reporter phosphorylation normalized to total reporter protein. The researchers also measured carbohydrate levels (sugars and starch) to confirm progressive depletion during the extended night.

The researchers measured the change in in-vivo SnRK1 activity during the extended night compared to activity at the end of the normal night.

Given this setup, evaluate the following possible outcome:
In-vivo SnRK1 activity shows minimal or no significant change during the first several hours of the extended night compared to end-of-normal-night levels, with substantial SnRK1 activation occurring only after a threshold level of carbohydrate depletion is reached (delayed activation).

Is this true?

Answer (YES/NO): NO